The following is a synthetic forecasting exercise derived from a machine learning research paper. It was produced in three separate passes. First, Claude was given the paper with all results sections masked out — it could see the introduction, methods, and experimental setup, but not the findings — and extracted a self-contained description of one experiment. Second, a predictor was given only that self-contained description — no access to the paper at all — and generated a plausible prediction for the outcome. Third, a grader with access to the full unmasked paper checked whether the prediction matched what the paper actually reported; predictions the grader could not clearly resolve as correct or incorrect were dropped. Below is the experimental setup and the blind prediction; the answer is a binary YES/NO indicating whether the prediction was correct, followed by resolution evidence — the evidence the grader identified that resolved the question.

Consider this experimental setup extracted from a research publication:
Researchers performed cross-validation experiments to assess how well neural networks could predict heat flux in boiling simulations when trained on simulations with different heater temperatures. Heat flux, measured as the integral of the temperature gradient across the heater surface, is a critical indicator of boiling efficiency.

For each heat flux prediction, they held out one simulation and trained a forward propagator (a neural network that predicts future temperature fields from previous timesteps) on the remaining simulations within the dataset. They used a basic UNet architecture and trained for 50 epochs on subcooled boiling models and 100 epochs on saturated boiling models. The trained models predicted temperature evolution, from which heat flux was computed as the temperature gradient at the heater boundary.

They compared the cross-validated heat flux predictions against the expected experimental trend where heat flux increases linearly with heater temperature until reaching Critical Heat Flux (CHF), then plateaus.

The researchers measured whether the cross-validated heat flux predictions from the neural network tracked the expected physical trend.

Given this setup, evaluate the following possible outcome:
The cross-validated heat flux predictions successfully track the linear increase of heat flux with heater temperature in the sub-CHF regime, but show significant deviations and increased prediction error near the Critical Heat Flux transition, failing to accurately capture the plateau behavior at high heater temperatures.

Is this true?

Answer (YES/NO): NO